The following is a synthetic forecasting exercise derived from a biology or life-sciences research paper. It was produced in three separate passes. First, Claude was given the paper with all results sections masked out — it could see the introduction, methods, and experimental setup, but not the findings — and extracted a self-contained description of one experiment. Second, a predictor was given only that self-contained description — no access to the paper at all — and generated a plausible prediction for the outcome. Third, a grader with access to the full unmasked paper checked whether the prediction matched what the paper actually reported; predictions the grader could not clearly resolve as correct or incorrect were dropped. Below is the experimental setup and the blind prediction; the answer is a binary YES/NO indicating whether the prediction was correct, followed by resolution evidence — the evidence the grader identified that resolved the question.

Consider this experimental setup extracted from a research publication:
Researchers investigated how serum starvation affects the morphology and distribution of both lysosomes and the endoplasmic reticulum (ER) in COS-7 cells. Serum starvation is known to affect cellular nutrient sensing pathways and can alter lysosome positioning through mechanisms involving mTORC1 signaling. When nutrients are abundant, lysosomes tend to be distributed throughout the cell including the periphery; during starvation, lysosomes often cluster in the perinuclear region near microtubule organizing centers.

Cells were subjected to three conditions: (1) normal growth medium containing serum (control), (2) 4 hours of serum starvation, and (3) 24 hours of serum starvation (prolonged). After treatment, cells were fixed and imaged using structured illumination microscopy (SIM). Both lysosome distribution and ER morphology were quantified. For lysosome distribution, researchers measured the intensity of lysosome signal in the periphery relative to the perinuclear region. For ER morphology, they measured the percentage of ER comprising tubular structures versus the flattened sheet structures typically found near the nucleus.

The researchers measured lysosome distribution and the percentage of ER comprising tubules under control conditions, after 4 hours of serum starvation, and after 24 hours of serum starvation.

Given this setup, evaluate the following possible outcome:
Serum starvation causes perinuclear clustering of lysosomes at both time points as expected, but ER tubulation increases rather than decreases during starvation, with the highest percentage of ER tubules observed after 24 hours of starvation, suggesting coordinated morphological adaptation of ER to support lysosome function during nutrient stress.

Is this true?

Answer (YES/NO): NO